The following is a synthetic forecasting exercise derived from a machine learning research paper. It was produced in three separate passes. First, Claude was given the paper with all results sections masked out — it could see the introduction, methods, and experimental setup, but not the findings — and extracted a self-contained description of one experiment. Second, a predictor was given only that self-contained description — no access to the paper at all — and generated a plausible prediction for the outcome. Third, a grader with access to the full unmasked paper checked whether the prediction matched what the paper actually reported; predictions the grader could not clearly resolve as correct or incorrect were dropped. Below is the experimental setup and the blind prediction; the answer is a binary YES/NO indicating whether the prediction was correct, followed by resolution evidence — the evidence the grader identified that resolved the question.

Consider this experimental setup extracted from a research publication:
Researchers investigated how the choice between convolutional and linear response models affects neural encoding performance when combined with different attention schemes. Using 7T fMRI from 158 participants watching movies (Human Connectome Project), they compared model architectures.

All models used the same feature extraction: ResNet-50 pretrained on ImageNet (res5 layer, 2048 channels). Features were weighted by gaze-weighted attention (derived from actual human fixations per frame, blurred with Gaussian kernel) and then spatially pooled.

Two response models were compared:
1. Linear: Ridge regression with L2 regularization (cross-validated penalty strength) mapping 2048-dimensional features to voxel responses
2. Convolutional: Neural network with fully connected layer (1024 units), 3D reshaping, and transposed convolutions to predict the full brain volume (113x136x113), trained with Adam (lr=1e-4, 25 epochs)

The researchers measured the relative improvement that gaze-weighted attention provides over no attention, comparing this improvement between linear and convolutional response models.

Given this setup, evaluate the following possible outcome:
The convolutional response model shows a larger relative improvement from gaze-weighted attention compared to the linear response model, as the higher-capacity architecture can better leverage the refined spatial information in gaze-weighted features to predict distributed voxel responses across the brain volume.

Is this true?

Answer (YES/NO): YES